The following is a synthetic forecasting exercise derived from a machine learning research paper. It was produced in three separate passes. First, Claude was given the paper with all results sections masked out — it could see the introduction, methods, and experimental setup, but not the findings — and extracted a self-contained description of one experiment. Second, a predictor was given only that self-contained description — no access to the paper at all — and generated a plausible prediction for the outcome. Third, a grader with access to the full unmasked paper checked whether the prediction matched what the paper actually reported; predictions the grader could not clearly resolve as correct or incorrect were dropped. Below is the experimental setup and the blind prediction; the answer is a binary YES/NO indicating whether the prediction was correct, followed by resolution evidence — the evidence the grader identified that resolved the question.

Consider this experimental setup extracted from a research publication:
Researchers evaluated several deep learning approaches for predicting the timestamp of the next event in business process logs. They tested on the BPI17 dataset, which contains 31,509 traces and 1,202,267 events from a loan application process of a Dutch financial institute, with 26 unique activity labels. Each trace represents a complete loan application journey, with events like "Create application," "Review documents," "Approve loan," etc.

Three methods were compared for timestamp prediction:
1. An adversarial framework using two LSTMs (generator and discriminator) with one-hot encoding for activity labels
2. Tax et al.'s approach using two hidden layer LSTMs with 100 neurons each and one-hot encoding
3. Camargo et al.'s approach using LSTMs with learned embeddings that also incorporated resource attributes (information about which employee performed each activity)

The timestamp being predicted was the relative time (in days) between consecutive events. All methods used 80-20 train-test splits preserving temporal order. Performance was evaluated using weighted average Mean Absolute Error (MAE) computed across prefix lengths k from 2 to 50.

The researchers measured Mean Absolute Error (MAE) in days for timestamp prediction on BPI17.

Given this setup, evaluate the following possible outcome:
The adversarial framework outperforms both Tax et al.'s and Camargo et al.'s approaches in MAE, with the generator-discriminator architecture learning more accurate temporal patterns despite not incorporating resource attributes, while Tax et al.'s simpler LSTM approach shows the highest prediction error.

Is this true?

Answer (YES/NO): NO